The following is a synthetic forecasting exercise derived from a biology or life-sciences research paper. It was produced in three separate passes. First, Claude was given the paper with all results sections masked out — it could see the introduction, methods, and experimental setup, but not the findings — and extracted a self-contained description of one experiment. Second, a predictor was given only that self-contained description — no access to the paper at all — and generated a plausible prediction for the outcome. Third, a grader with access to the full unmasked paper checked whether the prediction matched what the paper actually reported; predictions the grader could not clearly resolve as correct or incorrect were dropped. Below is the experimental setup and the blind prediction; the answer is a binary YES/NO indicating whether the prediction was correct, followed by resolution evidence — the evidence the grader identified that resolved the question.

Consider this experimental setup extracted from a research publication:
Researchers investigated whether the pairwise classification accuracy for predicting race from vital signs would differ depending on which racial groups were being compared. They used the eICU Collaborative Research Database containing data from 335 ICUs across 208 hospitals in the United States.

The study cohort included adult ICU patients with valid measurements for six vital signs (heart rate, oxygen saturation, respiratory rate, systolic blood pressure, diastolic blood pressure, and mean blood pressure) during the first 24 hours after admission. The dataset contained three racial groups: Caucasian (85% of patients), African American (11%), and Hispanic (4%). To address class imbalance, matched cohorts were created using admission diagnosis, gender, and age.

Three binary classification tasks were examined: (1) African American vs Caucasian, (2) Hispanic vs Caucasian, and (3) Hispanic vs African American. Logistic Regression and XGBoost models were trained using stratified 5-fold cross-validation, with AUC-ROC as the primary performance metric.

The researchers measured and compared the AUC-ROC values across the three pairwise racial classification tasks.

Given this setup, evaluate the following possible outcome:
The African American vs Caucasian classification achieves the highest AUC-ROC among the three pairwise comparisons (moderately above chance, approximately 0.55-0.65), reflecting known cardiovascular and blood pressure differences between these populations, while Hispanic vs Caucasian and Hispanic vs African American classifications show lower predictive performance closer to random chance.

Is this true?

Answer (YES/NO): NO